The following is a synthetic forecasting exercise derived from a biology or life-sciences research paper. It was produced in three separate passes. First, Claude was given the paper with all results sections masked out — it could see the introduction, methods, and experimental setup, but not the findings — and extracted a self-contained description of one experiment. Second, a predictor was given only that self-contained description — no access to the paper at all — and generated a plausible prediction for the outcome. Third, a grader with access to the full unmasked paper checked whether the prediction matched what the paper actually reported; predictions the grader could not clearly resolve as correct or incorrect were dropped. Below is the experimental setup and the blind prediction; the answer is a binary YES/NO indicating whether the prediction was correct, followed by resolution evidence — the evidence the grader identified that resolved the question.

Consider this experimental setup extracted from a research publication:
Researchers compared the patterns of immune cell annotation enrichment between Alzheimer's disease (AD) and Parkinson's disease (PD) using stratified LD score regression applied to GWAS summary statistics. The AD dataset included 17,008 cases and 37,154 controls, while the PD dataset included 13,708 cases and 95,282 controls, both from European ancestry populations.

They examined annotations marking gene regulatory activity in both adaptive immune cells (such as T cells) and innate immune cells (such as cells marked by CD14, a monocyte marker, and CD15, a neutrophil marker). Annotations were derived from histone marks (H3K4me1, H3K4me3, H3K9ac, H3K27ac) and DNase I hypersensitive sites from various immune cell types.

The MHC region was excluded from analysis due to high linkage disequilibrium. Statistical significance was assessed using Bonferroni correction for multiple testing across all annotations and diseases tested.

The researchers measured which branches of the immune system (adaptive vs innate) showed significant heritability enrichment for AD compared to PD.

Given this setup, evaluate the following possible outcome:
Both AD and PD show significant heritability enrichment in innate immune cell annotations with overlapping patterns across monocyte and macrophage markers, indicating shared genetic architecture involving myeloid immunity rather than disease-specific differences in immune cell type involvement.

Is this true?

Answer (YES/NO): NO